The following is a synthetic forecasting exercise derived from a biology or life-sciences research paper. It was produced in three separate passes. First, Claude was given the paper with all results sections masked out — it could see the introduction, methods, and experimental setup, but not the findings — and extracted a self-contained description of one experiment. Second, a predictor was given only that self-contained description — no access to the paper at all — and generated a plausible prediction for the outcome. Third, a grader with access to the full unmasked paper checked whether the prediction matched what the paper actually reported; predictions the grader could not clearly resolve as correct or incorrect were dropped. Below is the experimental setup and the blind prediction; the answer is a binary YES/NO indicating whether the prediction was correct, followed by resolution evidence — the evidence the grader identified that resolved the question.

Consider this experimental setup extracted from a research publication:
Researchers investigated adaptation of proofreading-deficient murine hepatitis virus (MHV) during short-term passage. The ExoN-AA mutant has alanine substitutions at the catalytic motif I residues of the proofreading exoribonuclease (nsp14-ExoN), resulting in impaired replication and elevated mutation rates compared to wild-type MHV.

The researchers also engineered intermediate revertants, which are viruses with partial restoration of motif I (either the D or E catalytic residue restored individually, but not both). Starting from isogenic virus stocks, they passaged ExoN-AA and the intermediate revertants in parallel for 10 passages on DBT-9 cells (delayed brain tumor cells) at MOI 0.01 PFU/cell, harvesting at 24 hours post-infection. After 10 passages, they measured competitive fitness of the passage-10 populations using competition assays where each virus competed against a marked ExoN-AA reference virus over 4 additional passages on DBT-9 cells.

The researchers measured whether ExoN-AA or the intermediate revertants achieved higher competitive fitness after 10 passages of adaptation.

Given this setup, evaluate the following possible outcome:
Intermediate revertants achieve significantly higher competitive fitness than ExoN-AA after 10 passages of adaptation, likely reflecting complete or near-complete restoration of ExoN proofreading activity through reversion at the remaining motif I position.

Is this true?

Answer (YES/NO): NO